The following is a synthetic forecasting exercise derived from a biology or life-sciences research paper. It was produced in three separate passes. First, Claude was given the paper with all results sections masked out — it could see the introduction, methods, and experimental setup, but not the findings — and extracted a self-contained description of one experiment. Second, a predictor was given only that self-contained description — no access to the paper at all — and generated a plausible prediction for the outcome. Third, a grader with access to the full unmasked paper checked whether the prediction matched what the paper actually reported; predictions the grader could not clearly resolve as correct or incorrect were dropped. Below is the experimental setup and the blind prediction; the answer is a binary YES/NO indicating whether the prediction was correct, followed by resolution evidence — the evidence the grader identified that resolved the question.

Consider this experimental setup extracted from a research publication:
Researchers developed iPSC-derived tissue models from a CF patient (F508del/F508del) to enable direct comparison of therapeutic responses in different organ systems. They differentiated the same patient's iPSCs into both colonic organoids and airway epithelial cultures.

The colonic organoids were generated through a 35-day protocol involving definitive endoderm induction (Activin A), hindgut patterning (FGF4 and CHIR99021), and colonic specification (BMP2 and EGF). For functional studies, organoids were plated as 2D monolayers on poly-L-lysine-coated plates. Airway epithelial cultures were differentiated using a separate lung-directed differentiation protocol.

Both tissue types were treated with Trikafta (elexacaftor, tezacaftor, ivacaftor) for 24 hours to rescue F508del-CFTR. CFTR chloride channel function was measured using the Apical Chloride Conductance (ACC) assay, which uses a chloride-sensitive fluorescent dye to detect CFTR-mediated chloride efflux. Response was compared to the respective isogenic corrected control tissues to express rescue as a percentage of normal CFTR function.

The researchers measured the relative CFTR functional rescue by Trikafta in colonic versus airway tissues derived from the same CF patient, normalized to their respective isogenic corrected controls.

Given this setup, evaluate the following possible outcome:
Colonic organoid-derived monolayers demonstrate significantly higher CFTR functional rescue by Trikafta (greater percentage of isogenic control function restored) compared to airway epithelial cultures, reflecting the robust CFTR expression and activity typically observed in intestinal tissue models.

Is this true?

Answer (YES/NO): YES